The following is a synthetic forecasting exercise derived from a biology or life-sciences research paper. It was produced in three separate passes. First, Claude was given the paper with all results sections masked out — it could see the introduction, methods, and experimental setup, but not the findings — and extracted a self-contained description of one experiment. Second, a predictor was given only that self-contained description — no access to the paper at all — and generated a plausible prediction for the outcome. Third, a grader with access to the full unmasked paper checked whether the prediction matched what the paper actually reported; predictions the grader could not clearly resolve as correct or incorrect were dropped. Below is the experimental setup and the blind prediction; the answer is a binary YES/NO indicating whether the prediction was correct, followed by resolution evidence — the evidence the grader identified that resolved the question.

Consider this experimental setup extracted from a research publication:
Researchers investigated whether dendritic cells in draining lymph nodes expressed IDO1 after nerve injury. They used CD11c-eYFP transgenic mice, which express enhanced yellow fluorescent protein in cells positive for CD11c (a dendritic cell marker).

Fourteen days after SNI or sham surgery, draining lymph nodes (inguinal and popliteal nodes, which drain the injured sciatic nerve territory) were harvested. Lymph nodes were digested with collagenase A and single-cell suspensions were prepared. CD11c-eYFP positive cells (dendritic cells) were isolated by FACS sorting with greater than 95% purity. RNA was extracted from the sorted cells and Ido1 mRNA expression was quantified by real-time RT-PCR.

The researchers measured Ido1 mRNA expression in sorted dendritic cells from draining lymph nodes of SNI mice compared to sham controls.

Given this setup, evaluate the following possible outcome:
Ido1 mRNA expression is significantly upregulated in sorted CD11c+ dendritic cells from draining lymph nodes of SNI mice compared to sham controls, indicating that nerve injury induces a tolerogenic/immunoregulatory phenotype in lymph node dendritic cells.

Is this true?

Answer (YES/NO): NO